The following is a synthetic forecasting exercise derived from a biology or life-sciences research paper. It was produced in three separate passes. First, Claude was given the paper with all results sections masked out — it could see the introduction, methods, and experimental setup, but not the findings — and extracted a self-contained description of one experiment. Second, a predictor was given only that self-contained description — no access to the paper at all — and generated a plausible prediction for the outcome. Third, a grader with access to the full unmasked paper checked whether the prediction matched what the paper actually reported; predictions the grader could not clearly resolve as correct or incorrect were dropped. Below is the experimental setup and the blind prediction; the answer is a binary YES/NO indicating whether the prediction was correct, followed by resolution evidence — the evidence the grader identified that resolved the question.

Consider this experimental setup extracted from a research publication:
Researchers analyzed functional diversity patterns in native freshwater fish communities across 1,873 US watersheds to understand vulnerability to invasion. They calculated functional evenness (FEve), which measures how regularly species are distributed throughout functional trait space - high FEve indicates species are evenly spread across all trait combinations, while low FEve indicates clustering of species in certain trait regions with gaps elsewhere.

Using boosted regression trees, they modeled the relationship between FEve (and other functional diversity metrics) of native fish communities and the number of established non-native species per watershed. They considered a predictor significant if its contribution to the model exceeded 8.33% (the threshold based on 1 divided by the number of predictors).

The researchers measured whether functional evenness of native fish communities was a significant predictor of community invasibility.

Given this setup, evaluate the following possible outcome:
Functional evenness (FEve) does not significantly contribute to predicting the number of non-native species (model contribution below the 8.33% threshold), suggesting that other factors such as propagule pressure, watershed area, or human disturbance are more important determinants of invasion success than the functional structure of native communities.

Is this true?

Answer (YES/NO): NO